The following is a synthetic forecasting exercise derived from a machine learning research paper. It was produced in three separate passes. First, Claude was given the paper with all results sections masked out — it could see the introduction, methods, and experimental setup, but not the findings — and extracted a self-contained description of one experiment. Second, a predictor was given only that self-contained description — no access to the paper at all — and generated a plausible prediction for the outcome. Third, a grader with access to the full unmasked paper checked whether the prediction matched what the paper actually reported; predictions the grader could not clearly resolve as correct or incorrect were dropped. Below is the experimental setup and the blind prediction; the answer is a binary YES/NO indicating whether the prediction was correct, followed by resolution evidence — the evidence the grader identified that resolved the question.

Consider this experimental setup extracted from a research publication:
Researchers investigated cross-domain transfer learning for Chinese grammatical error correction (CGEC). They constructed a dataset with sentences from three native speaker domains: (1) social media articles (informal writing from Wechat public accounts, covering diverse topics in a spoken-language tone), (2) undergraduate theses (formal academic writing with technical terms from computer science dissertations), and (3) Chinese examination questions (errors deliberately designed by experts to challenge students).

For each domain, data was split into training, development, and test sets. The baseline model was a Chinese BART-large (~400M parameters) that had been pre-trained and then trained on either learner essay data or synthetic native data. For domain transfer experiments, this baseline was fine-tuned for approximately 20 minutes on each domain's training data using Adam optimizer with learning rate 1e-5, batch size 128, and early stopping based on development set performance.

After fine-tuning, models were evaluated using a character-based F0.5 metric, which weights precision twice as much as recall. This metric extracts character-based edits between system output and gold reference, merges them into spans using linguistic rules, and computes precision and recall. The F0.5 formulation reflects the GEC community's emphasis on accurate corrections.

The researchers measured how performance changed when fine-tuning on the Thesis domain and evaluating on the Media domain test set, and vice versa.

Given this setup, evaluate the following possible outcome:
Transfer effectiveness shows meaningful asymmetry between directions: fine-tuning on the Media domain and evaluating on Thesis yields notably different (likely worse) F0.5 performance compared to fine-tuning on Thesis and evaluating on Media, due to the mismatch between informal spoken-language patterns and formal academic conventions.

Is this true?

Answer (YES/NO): NO